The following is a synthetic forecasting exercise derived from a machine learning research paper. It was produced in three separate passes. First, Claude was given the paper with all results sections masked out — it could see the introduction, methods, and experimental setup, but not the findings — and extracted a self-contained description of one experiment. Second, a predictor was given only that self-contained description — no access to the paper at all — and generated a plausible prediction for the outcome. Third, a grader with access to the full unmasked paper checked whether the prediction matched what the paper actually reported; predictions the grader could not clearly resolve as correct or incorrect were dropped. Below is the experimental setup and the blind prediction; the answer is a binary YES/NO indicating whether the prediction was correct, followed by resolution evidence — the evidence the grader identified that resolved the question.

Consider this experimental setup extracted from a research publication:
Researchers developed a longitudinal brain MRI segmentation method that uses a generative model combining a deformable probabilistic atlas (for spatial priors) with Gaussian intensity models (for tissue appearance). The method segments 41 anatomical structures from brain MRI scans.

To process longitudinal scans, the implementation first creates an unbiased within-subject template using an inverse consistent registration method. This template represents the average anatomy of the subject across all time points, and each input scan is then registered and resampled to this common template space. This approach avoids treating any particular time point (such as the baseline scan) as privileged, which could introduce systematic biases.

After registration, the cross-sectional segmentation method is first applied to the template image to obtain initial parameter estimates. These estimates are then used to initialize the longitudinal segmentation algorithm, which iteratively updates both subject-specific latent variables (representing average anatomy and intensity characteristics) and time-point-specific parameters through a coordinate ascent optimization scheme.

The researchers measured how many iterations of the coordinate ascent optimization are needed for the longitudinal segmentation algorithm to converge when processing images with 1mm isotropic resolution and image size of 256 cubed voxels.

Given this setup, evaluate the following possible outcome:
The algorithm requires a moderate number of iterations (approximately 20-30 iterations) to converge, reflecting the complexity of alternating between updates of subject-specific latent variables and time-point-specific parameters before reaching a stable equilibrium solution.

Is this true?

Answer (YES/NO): NO